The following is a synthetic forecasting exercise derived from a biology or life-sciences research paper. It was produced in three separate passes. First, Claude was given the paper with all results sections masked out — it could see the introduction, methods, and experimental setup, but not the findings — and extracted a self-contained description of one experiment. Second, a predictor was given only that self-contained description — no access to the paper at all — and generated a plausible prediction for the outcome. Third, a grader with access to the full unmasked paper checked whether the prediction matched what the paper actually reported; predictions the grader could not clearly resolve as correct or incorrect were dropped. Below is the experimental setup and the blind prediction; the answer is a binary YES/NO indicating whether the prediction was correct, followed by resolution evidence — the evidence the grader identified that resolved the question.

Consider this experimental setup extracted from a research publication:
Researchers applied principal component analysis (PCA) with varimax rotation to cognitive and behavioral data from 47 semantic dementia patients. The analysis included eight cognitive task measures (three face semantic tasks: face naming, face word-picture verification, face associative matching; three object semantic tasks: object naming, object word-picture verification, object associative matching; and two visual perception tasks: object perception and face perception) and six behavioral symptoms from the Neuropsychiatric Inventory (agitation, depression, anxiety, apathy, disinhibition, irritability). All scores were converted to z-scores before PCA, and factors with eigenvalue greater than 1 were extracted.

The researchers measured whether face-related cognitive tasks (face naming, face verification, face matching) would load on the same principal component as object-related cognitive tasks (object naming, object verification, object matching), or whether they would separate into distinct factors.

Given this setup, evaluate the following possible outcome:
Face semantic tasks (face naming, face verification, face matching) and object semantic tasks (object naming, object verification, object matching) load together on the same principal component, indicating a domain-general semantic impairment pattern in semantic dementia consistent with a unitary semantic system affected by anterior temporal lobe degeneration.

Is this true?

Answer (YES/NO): NO